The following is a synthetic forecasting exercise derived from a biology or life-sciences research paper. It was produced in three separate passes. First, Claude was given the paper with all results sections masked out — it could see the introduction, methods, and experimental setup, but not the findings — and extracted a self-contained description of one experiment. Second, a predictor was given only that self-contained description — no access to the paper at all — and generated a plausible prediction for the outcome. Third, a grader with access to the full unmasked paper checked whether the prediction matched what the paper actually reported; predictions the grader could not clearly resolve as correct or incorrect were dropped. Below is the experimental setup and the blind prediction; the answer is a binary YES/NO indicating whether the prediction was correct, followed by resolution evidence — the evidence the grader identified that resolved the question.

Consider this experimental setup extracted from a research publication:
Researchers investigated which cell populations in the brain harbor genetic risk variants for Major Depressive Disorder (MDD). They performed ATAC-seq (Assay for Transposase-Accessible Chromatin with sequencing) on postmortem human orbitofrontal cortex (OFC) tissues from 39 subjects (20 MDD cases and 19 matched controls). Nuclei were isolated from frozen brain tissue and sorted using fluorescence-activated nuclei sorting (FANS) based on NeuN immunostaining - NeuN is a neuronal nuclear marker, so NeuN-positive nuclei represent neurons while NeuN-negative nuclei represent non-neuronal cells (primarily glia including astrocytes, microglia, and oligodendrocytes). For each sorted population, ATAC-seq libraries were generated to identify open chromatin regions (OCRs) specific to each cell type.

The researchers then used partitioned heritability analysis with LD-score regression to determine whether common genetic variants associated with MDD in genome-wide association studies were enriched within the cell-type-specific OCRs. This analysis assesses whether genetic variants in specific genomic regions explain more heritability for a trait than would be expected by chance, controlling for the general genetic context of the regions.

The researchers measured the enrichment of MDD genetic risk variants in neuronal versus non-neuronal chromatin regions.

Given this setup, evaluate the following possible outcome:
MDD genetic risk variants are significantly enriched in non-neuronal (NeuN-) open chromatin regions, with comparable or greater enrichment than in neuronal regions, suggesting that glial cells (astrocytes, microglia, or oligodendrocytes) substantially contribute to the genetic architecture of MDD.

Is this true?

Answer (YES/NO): YES